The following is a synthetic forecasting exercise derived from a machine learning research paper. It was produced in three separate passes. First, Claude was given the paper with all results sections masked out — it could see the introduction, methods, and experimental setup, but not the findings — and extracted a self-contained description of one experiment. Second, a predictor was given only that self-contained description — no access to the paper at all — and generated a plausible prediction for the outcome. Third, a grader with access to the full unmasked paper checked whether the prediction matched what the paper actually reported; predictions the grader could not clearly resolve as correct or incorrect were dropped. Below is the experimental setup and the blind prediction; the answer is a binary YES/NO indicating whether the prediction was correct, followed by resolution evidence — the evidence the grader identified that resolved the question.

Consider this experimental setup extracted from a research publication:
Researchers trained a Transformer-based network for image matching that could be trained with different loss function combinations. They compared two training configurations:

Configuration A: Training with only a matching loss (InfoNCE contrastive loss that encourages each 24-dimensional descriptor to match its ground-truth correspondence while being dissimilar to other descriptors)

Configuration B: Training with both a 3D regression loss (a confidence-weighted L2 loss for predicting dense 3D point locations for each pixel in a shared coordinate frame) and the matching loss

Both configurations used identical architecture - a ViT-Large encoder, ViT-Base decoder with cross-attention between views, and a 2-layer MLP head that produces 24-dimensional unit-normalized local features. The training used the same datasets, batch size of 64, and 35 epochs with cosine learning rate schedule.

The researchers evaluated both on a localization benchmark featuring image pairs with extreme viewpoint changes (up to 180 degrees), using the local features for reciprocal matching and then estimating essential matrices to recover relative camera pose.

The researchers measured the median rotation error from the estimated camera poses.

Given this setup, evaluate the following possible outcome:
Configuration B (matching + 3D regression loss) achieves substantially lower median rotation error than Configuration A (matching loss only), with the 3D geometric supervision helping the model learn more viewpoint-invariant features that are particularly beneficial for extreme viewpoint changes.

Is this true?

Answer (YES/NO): YES